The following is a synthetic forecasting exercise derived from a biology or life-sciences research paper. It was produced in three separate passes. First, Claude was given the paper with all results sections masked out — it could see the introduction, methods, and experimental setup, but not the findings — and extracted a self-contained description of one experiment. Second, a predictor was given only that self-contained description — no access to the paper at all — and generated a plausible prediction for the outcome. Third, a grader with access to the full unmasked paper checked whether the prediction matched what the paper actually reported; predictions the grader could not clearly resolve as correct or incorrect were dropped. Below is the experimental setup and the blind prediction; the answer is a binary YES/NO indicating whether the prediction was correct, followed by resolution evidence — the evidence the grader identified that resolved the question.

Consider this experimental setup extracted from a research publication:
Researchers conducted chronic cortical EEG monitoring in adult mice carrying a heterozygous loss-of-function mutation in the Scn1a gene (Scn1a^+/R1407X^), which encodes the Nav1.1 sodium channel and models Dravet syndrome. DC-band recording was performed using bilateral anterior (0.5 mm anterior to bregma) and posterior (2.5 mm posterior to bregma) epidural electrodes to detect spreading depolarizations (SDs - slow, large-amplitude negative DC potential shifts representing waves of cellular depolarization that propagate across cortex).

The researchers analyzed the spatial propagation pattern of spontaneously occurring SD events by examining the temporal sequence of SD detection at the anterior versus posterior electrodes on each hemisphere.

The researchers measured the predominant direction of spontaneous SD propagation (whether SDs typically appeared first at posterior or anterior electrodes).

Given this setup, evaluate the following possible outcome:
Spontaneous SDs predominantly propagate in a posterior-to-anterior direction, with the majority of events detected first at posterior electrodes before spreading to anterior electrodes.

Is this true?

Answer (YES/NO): YES